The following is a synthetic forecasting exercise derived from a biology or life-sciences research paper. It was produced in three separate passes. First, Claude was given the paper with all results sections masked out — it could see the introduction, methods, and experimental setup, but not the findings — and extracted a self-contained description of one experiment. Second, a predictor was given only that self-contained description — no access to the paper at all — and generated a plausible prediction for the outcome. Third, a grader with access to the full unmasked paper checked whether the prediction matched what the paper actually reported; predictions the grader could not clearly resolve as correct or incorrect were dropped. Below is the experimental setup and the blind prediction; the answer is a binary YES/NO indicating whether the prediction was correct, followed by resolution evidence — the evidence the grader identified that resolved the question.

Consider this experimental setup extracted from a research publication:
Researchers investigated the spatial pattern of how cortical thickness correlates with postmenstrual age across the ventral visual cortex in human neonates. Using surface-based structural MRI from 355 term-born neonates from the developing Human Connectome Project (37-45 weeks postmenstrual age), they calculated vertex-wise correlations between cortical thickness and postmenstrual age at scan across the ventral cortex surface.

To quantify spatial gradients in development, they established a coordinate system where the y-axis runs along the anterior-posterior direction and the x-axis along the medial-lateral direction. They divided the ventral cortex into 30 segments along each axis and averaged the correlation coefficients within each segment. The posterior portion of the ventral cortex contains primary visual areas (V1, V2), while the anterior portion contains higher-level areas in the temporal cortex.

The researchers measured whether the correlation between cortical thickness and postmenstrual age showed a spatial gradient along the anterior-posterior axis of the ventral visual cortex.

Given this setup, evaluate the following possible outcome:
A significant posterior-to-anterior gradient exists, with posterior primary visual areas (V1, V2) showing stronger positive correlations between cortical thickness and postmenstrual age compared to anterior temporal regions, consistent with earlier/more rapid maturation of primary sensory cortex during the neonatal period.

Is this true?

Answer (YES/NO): YES